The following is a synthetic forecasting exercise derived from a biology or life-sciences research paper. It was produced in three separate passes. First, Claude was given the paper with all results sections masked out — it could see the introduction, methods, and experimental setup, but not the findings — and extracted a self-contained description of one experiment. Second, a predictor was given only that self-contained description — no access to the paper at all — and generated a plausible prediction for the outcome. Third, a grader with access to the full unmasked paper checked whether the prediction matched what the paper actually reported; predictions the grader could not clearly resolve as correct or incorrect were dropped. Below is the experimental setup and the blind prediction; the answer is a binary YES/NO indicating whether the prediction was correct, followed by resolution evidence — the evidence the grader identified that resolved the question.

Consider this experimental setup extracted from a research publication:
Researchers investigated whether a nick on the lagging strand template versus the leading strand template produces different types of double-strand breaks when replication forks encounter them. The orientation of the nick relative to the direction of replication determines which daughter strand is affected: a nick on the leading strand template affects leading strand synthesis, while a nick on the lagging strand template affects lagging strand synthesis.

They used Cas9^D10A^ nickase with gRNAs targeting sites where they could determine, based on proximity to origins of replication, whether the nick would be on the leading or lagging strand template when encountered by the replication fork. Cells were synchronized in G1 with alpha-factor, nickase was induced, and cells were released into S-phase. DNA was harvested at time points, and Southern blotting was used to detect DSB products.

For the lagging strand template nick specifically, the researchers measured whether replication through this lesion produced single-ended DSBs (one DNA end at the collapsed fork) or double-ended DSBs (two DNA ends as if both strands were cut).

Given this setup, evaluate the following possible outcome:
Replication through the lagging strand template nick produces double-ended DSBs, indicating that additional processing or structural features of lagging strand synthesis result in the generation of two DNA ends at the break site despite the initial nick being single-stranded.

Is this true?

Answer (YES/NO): YES